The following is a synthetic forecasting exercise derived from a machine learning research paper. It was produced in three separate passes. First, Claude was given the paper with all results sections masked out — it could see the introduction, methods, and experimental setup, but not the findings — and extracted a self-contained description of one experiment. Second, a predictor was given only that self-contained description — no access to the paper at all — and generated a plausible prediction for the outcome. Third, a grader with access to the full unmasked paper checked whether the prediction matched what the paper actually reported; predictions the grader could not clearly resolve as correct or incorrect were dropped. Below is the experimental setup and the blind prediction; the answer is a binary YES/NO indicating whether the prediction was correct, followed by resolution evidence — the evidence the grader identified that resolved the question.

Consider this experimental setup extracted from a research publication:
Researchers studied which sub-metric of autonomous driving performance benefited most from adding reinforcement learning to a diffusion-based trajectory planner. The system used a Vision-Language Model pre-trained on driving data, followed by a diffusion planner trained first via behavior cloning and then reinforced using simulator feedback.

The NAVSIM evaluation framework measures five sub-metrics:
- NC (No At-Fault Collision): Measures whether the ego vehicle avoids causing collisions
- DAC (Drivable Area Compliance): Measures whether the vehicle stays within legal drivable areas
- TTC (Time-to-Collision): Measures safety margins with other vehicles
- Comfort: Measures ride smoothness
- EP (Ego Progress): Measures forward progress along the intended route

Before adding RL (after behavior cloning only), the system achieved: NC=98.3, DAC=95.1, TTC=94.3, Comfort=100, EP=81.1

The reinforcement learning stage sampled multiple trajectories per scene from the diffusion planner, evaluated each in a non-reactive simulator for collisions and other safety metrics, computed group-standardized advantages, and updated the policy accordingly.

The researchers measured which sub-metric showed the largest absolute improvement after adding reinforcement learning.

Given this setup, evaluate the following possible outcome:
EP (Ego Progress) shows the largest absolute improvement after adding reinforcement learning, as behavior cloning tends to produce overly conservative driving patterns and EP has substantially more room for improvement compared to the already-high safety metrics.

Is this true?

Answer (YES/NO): NO